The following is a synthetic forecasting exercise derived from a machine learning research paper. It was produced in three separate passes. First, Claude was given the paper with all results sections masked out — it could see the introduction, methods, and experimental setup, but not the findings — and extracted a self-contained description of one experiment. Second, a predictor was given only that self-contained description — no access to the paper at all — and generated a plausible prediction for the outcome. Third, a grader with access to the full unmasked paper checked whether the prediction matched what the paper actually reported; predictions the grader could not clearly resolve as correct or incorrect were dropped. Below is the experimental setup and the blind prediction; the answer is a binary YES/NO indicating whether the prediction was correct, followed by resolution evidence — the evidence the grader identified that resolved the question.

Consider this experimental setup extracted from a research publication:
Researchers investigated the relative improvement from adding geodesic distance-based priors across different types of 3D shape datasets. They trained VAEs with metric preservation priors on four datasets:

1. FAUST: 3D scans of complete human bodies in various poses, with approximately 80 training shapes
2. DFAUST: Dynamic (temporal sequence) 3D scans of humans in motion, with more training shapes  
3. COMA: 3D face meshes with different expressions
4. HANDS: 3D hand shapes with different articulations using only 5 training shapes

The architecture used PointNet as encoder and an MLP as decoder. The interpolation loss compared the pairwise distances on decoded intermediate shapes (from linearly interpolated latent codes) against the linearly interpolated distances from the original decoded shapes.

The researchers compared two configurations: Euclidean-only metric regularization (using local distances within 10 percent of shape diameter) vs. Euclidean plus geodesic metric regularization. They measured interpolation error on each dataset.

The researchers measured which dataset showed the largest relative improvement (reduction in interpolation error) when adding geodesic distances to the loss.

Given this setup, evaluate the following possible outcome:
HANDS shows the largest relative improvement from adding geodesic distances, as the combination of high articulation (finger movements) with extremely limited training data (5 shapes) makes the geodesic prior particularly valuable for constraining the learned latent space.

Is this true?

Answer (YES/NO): NO